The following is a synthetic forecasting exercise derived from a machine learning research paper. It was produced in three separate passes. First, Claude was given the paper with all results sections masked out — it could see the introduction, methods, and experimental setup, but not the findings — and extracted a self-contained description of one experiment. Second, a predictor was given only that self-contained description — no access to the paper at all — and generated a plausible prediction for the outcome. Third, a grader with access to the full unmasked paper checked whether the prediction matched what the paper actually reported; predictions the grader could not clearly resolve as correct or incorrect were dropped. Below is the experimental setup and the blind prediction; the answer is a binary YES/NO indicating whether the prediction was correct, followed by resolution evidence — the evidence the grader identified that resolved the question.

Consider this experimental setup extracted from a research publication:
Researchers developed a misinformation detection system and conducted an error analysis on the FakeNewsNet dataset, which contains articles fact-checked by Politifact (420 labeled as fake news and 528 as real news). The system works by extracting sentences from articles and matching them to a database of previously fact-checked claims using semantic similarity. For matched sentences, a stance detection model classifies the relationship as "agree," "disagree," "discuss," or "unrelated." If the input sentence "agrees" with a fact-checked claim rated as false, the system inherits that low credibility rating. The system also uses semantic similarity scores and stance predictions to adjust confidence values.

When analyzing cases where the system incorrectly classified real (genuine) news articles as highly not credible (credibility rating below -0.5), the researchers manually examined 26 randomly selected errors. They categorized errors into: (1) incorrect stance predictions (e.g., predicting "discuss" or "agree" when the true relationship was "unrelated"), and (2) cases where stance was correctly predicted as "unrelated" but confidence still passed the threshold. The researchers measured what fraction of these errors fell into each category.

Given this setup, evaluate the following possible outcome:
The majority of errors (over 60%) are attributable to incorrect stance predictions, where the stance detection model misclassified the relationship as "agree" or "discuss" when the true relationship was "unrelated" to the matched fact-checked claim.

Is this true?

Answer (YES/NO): NO